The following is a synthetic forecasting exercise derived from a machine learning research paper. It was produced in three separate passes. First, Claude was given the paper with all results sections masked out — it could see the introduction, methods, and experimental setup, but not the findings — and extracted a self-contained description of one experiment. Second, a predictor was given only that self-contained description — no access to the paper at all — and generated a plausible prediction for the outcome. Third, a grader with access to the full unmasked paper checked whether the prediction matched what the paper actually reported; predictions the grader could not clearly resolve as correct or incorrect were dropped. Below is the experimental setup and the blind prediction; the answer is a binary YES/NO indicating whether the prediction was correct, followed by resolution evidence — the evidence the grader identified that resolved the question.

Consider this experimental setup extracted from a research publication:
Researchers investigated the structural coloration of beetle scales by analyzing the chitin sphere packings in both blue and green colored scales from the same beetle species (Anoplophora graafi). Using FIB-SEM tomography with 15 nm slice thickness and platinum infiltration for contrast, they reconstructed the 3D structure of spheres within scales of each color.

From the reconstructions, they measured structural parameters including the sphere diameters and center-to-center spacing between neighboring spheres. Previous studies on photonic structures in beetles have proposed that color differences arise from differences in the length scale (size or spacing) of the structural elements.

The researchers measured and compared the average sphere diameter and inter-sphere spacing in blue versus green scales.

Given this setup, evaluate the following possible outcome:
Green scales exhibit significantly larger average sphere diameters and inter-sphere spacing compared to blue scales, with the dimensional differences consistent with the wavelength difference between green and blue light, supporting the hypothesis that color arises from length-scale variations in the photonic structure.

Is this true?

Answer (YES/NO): NO